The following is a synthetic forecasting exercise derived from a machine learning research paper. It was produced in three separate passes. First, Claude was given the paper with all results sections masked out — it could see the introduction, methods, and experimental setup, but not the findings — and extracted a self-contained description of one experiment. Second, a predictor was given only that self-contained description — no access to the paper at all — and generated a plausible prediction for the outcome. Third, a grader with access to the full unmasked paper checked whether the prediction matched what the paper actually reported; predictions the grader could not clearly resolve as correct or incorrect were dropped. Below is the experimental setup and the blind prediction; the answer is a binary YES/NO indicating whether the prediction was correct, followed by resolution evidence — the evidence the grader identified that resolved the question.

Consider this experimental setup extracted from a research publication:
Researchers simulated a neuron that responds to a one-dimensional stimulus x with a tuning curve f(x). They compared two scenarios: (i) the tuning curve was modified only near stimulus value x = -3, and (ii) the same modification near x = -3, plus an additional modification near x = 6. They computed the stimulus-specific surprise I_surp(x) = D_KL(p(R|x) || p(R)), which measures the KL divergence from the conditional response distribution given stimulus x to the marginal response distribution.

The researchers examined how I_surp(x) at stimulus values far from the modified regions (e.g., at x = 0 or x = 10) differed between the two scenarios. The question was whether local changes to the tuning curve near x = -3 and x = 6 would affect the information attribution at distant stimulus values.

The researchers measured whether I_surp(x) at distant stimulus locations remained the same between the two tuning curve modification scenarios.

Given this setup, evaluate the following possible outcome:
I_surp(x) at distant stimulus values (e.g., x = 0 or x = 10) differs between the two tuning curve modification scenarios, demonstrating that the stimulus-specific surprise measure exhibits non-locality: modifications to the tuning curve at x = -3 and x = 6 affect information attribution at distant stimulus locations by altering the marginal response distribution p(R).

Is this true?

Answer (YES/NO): YES